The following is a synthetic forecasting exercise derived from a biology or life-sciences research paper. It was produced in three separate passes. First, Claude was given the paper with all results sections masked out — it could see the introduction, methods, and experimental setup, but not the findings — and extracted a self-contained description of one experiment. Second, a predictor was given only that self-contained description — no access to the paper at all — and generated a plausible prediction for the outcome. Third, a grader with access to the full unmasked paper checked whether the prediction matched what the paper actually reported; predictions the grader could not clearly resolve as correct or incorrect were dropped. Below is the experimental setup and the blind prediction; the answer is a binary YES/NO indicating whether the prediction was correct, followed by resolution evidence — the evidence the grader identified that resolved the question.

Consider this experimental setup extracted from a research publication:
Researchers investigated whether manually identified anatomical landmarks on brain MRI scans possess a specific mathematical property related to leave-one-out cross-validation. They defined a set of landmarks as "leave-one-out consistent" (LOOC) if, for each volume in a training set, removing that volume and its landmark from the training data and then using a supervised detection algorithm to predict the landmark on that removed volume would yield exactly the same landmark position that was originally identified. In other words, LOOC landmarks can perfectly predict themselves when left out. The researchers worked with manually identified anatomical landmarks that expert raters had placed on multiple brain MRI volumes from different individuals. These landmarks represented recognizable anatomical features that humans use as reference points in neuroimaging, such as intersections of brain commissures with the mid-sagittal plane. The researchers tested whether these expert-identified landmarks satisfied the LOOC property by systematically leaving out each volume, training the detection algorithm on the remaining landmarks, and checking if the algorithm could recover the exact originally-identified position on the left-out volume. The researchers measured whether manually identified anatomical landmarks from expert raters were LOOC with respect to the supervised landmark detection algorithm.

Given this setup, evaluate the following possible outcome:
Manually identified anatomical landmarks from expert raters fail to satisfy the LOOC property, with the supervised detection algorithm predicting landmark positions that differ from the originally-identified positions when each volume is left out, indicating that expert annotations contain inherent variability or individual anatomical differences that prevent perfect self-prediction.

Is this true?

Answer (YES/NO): YES